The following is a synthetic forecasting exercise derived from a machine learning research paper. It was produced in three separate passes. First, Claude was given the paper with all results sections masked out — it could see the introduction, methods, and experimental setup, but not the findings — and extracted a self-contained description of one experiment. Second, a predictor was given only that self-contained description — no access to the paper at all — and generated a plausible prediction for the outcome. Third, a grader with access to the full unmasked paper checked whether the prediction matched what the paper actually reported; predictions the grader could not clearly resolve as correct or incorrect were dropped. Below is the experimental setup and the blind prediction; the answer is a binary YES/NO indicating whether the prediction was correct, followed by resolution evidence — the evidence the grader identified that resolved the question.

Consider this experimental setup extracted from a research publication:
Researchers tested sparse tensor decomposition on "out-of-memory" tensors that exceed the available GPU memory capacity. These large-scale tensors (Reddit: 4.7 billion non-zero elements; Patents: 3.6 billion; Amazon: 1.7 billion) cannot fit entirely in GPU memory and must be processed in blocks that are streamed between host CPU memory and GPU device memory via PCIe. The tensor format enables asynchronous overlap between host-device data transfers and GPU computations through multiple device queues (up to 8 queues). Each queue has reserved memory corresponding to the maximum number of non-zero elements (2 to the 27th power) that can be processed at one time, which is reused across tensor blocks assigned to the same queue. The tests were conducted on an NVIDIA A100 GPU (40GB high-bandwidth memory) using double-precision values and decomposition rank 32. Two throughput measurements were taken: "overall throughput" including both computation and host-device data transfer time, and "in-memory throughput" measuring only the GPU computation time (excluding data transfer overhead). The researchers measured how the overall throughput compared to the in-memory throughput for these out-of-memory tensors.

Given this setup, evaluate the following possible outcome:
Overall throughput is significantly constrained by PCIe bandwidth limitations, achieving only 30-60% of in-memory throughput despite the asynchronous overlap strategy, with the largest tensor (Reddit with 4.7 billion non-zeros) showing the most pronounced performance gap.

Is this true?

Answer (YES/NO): NO